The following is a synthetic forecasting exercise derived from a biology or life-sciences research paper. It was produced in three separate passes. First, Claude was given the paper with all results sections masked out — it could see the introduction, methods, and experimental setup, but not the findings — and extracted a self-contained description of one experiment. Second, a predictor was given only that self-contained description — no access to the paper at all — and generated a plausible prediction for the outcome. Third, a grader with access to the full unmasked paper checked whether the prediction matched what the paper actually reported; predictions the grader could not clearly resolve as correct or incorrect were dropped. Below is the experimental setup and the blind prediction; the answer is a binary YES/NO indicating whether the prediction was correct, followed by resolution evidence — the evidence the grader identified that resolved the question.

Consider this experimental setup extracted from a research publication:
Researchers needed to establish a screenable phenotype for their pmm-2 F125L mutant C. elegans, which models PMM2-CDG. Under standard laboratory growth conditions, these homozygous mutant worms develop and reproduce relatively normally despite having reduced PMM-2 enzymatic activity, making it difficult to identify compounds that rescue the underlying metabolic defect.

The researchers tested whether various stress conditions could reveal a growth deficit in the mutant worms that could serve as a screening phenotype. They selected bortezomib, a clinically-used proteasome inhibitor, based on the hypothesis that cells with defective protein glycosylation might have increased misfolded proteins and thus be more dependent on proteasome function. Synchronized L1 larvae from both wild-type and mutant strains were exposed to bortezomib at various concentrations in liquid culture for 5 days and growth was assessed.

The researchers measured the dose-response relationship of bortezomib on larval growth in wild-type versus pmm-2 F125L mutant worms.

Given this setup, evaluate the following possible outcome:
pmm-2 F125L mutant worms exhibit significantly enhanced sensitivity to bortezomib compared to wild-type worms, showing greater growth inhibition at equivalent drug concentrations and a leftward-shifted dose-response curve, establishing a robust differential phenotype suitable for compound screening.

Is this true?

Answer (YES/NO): YES